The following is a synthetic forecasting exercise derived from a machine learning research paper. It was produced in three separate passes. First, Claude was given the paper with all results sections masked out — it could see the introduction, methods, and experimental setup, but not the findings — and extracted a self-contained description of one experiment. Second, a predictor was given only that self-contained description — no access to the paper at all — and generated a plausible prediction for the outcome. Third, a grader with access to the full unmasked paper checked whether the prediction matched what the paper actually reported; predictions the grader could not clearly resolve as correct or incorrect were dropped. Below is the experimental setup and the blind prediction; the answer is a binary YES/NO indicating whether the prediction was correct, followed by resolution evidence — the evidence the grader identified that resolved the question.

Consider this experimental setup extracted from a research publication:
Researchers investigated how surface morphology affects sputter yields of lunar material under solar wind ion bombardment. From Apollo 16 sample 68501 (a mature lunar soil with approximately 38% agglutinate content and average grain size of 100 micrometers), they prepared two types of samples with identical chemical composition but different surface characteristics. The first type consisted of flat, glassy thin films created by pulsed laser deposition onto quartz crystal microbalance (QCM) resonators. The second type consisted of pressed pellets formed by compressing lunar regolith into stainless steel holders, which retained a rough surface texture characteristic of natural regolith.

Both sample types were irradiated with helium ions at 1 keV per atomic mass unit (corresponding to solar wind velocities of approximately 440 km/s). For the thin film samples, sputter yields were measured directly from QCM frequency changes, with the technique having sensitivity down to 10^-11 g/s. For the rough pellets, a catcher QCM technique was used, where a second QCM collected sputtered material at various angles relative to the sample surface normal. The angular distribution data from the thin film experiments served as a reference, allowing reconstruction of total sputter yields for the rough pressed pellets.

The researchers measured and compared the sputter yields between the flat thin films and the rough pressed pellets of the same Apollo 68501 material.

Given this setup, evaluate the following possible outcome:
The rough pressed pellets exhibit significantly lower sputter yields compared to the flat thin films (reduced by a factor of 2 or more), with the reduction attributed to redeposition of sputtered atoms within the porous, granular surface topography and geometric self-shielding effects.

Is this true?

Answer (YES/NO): NO